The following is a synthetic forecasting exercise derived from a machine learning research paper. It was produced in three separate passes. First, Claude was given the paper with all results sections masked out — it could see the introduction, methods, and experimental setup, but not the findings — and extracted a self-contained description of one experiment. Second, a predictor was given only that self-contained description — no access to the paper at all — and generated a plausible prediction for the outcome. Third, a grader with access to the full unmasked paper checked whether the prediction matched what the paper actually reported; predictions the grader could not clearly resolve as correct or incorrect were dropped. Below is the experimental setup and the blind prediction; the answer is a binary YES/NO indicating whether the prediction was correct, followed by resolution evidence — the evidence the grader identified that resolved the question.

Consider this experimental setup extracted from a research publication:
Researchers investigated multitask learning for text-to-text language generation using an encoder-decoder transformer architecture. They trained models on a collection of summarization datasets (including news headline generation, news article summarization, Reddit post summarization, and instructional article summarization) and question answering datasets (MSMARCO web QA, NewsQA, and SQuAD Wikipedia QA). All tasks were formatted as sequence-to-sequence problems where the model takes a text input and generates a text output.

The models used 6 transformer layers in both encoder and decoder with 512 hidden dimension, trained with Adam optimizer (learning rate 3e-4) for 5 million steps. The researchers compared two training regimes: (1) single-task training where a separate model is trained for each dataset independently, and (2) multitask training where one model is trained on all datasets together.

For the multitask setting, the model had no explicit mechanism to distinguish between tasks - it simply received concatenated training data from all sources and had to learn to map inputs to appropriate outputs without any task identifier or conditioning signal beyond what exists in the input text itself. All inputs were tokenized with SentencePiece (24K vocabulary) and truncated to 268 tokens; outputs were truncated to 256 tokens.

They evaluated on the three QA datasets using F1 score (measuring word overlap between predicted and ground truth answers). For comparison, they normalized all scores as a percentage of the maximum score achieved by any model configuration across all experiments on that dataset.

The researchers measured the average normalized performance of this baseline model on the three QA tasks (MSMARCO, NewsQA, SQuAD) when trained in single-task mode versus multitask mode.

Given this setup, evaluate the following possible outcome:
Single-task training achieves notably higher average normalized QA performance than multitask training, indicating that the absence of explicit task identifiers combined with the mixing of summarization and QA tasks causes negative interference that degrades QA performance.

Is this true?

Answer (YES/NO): NO